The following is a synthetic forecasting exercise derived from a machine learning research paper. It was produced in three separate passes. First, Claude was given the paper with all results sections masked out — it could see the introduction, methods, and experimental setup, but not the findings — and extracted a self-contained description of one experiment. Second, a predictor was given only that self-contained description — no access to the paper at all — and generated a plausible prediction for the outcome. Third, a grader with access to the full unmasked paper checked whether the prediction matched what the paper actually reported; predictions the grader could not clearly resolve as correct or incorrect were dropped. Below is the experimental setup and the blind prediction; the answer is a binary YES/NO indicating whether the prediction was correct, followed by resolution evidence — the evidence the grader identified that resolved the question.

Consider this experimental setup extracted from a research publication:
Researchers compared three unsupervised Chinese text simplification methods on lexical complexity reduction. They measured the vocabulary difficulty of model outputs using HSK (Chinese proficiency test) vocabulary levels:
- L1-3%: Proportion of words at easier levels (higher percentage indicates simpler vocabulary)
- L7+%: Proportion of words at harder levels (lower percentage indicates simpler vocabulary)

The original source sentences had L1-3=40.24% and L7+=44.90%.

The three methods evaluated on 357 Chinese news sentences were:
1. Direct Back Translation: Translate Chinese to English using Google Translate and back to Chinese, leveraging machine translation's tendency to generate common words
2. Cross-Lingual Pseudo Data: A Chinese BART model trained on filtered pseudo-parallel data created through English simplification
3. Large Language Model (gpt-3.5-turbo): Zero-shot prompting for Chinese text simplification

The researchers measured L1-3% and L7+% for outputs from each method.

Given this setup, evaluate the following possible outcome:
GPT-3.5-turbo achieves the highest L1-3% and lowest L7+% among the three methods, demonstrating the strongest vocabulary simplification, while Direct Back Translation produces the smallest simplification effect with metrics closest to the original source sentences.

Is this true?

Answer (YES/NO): NO